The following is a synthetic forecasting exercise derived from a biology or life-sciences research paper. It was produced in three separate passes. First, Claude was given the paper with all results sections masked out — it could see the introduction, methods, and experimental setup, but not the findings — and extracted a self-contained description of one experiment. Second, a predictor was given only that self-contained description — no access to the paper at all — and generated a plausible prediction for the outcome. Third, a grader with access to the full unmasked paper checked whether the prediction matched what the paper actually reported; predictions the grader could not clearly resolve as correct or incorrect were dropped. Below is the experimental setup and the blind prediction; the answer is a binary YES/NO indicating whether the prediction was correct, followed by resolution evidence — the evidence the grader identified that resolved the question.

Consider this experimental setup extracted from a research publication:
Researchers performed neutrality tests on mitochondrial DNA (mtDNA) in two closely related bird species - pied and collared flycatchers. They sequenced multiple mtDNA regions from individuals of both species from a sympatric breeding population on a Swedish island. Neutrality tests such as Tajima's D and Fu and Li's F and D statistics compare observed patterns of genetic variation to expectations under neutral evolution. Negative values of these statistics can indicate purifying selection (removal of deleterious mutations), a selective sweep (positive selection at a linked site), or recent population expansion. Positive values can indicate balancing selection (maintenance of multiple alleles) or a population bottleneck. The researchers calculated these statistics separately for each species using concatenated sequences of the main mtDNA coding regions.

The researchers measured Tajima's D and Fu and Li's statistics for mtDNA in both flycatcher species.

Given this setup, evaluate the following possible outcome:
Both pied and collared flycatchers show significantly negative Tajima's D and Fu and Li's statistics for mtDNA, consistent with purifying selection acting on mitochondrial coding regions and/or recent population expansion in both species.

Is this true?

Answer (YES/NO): NO